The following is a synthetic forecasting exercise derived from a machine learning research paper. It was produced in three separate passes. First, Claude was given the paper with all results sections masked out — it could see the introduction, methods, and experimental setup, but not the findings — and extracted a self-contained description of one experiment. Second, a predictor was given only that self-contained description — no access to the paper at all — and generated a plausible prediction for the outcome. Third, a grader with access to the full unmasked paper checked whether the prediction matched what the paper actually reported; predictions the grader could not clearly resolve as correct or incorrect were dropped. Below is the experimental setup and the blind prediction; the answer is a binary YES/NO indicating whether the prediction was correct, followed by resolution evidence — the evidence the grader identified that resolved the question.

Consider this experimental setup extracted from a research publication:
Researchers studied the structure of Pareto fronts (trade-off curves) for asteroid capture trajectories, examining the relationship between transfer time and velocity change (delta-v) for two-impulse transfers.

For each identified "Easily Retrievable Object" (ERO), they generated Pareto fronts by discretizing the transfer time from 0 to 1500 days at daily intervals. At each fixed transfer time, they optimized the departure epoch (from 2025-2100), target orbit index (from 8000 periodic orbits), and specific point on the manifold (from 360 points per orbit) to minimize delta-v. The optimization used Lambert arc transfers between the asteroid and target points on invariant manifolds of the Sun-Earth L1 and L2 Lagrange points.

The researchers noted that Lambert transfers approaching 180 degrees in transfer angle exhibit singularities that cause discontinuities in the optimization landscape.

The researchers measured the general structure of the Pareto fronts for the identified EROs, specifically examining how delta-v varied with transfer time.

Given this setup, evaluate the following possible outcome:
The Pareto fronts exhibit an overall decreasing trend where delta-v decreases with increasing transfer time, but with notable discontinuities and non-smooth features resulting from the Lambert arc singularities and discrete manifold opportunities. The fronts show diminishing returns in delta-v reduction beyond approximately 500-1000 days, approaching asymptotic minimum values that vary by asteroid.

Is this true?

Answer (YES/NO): NO